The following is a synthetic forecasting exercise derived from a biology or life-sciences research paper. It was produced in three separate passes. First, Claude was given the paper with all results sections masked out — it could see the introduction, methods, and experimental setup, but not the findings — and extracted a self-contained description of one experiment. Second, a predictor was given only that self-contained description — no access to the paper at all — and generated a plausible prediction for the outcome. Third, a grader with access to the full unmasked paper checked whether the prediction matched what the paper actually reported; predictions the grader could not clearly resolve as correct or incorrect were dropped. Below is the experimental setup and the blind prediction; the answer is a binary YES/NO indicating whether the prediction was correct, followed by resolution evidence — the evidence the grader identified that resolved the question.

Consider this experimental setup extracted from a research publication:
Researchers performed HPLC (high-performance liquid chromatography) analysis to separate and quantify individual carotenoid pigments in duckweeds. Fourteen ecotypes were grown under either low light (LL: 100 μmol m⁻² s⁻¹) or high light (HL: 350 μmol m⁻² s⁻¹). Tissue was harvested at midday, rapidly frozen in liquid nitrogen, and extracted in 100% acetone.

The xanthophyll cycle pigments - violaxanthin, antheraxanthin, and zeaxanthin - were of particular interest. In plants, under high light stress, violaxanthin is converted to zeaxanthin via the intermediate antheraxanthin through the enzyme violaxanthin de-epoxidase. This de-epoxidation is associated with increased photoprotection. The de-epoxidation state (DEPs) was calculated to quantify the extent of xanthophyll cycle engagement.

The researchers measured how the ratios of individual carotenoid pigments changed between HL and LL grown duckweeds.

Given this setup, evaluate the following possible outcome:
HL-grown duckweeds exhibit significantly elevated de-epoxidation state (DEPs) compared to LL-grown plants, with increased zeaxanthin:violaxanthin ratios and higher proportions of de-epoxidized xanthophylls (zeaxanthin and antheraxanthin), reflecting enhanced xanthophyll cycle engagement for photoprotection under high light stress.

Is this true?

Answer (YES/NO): YES